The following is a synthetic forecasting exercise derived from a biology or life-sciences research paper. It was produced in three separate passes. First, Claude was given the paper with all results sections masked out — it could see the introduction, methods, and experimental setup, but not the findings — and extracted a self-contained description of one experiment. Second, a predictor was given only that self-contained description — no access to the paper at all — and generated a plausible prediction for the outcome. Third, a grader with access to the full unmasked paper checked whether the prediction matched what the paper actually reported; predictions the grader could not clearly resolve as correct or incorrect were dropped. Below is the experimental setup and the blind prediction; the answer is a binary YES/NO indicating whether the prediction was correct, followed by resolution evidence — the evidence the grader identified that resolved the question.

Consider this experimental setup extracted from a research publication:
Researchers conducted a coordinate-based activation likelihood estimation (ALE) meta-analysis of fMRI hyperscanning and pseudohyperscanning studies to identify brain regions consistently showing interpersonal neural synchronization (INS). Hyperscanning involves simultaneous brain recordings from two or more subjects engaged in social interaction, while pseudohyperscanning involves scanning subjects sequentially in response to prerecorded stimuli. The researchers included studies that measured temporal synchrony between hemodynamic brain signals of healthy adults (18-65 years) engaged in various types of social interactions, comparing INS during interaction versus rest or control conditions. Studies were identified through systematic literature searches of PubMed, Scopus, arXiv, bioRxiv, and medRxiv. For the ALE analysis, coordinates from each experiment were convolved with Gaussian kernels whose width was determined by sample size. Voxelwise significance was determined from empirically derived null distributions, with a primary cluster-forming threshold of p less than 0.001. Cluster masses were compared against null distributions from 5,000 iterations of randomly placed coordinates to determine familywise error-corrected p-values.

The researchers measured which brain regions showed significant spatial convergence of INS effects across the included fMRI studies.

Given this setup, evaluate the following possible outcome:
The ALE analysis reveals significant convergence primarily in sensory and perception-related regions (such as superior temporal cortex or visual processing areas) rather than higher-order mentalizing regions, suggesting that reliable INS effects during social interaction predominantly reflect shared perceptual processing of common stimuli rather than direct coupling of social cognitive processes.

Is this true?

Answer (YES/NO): NO